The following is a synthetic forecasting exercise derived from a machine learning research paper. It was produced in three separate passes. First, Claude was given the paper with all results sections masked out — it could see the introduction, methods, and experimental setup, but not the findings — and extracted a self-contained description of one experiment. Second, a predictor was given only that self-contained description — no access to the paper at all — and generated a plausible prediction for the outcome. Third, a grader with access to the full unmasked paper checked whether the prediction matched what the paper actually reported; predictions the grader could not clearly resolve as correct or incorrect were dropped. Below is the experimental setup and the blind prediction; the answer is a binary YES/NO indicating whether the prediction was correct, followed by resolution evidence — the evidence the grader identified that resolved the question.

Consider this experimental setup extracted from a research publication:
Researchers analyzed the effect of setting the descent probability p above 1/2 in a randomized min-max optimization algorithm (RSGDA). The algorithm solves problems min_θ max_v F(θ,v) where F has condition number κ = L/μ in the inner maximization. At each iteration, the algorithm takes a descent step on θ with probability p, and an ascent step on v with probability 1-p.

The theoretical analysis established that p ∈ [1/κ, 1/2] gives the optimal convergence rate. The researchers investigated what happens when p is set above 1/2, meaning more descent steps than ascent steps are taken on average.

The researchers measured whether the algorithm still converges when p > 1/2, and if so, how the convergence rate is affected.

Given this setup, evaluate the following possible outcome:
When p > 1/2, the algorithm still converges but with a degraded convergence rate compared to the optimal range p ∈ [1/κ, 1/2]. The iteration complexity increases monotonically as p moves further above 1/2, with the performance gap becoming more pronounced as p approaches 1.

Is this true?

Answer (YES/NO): NO